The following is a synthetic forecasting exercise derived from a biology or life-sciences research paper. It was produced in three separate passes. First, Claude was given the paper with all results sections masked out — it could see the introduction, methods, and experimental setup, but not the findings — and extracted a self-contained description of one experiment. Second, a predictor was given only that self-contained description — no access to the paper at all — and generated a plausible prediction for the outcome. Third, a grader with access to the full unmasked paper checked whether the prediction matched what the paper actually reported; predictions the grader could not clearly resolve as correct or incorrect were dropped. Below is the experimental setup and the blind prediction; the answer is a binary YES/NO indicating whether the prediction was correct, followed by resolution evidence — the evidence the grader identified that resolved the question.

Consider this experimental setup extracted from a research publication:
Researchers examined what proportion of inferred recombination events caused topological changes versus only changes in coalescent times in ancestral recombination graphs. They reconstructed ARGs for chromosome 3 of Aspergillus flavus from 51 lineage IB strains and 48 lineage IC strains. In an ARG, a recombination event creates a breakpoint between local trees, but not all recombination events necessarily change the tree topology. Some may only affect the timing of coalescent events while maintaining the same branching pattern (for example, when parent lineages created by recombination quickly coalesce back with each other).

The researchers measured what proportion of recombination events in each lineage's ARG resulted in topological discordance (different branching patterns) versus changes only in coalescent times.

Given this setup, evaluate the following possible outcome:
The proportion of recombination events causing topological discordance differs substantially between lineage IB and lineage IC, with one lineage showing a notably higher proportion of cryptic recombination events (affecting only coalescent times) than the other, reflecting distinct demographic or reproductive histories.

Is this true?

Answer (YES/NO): YES